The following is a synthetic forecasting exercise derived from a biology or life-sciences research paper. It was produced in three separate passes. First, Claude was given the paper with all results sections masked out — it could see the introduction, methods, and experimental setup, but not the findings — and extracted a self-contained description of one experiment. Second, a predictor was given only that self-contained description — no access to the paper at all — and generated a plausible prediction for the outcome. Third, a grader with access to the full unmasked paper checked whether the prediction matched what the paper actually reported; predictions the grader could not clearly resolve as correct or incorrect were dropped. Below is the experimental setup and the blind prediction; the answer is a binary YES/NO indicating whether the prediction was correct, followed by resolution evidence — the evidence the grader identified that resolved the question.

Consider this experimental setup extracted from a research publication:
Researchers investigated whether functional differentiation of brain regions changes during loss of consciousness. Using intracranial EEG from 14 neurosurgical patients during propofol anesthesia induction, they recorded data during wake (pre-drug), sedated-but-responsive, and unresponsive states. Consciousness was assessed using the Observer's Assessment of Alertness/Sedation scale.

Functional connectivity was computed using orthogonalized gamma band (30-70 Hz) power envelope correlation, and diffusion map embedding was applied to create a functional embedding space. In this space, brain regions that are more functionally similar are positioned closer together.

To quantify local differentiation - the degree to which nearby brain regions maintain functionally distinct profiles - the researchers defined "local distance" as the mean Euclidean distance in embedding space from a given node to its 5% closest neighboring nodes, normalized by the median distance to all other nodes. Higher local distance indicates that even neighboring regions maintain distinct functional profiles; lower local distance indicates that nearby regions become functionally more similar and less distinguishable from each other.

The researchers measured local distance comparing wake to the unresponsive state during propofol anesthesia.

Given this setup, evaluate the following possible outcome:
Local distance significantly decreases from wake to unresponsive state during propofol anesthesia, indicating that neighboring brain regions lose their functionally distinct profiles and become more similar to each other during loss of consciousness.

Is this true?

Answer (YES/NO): YES